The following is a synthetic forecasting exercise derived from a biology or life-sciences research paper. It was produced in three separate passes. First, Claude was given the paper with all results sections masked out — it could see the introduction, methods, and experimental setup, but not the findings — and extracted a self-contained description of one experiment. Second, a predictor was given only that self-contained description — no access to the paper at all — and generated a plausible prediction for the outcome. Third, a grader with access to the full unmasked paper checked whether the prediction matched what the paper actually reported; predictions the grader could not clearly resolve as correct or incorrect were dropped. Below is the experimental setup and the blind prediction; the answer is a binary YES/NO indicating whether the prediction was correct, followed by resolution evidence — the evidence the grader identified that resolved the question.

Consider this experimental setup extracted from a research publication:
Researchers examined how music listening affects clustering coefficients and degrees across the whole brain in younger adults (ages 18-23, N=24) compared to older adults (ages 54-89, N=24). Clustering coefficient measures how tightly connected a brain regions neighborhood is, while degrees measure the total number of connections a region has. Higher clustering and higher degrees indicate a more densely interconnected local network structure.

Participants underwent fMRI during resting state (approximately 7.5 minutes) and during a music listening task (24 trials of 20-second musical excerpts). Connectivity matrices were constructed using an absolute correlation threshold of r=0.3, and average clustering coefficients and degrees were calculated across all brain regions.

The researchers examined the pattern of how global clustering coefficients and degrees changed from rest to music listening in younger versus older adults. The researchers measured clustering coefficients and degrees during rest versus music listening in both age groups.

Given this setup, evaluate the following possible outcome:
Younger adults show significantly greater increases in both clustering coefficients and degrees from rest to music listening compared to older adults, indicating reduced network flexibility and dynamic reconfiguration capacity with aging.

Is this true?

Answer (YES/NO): NO